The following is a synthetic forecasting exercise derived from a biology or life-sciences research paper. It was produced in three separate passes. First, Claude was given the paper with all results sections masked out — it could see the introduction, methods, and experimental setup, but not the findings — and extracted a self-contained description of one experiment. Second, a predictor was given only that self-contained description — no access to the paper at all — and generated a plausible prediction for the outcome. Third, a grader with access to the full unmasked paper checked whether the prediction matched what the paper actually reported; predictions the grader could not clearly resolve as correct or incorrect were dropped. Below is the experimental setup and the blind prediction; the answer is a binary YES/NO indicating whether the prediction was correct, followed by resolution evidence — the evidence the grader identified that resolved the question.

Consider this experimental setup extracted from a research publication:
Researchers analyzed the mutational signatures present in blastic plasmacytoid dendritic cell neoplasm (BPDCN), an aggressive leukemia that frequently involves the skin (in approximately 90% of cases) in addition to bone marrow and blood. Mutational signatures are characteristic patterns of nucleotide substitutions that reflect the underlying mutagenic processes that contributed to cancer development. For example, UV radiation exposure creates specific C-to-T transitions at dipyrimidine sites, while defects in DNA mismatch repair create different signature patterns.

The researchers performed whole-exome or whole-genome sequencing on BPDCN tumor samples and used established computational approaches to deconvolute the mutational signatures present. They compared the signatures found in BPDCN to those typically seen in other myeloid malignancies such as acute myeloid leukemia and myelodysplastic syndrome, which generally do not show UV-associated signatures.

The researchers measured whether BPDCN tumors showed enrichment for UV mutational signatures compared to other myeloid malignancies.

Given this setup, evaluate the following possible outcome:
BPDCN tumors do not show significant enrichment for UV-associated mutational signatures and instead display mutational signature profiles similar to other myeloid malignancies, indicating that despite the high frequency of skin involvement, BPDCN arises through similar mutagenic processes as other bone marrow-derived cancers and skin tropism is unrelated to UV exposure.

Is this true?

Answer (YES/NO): NO